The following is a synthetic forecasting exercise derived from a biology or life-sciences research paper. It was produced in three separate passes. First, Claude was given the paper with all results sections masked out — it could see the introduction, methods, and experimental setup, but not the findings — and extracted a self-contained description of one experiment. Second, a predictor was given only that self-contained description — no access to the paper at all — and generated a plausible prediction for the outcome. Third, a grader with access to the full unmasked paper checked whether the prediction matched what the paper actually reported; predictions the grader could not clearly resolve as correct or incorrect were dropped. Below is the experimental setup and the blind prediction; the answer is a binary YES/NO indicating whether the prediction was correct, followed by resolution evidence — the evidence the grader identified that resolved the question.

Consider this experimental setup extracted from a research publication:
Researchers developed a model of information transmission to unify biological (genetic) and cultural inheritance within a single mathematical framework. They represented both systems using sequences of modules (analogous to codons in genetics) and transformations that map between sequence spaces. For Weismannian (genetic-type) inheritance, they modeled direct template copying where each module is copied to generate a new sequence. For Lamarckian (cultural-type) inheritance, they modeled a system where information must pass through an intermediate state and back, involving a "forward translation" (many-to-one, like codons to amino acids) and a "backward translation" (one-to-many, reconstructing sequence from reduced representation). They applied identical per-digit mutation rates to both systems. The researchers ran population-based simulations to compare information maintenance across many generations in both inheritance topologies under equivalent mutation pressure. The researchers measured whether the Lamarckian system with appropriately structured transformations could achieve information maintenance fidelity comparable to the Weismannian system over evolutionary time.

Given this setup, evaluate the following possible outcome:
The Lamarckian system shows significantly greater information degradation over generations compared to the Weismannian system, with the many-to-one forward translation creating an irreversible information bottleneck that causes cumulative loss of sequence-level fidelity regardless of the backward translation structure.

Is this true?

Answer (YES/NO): NO